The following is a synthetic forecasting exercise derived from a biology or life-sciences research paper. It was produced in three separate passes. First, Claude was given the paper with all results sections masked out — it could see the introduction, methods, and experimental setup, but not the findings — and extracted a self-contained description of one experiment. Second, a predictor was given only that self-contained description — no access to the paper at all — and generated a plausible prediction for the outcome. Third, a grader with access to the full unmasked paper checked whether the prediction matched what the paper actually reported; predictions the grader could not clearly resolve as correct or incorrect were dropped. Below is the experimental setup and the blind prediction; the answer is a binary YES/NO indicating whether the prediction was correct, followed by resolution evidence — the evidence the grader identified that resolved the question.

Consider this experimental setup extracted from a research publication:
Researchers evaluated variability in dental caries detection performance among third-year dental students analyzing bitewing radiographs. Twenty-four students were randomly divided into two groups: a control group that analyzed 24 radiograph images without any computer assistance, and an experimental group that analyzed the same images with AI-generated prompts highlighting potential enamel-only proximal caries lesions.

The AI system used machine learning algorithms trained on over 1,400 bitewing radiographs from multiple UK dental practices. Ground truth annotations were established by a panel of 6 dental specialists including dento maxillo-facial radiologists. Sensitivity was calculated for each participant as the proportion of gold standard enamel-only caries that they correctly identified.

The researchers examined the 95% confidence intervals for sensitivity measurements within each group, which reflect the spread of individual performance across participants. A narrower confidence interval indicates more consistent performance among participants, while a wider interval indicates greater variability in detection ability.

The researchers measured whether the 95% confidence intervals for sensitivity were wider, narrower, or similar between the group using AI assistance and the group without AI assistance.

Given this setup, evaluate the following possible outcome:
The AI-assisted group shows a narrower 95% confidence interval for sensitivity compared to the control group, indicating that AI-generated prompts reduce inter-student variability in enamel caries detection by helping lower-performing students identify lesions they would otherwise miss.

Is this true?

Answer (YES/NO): YES